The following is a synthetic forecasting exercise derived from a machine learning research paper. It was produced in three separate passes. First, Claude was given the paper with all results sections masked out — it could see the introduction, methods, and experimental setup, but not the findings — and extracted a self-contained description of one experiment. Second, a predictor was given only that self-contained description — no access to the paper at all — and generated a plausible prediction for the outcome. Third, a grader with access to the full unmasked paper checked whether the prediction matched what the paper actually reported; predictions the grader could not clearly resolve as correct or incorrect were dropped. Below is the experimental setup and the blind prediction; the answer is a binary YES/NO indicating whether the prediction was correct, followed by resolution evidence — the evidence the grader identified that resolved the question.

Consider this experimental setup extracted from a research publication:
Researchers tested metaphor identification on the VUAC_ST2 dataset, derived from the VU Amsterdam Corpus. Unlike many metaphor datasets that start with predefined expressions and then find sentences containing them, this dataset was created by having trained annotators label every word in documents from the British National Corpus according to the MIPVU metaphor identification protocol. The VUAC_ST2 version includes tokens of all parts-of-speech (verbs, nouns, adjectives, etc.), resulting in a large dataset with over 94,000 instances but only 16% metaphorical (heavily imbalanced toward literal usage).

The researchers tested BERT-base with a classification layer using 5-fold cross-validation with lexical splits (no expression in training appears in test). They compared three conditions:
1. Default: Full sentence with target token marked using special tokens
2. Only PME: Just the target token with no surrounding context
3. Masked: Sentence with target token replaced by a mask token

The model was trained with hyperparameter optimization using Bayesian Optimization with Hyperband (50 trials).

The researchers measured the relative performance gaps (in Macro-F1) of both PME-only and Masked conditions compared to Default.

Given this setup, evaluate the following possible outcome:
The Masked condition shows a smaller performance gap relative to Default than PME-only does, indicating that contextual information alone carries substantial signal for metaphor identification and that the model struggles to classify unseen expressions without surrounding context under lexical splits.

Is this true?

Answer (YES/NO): YES